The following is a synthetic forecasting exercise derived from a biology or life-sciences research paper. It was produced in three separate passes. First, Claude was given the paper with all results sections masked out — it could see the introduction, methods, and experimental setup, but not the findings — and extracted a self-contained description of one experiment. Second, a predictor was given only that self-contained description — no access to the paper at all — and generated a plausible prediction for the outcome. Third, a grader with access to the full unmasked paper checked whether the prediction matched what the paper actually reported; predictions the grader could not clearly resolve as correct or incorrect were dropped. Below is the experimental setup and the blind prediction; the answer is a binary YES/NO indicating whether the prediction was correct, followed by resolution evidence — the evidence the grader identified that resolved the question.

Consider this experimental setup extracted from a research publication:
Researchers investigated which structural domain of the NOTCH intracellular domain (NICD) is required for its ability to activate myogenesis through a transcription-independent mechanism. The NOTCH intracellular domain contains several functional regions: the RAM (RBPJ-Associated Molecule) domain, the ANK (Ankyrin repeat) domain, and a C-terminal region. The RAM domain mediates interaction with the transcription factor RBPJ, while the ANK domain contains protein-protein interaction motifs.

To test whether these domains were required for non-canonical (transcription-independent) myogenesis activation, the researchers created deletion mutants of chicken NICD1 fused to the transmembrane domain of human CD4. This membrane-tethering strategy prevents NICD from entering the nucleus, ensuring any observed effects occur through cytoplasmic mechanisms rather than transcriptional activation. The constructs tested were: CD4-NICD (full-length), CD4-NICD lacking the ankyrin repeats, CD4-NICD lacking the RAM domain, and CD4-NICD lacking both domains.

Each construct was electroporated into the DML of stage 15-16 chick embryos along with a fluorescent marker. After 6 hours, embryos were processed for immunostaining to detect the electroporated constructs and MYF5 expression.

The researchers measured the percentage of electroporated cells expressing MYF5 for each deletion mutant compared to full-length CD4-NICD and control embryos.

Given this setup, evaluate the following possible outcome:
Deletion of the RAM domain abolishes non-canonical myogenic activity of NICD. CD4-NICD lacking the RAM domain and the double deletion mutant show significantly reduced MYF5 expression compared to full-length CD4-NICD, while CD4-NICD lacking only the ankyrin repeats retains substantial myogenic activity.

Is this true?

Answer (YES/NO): YES